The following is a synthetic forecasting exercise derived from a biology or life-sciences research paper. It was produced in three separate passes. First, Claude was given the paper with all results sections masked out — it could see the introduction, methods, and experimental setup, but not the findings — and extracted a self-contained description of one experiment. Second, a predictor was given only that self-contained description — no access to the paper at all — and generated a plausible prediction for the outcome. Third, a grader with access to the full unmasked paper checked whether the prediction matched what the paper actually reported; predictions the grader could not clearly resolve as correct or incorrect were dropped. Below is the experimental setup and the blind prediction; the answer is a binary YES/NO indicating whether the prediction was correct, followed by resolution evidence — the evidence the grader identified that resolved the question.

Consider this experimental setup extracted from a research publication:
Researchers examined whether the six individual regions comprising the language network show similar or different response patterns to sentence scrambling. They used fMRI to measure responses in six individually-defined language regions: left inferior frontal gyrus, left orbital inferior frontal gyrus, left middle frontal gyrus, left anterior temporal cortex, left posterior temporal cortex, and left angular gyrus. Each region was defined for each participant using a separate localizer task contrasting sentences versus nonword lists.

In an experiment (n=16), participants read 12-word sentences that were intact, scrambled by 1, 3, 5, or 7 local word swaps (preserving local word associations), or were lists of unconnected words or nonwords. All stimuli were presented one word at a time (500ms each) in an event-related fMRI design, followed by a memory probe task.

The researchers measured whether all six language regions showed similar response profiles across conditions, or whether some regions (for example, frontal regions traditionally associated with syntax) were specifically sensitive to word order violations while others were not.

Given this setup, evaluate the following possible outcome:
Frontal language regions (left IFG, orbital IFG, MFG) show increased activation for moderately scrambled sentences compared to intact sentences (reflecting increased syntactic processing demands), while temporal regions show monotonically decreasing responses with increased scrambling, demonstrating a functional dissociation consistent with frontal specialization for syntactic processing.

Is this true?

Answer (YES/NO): NO